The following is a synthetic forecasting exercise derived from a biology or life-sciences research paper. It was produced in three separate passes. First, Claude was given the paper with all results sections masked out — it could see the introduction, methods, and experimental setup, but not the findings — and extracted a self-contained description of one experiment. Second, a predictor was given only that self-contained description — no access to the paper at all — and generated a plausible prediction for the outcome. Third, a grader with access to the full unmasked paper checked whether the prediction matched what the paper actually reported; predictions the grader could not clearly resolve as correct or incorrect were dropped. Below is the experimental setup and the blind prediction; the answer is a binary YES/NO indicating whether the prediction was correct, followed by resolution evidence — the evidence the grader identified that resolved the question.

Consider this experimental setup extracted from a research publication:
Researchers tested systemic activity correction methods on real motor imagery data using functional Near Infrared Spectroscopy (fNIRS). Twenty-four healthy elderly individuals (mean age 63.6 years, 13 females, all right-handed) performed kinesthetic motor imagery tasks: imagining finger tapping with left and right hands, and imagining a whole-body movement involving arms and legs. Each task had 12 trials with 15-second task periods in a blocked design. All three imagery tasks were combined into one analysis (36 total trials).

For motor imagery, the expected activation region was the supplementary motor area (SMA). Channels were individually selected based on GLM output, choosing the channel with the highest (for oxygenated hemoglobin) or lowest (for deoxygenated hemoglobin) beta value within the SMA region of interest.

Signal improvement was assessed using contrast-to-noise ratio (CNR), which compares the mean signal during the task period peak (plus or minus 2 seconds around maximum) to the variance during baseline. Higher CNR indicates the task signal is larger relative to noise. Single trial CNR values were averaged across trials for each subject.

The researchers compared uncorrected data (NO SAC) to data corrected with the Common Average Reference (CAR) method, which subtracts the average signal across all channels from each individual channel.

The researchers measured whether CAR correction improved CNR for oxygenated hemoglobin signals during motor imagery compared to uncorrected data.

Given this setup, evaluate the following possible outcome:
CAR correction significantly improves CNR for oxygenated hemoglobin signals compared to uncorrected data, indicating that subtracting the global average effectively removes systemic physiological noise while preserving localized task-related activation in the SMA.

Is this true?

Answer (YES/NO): NO